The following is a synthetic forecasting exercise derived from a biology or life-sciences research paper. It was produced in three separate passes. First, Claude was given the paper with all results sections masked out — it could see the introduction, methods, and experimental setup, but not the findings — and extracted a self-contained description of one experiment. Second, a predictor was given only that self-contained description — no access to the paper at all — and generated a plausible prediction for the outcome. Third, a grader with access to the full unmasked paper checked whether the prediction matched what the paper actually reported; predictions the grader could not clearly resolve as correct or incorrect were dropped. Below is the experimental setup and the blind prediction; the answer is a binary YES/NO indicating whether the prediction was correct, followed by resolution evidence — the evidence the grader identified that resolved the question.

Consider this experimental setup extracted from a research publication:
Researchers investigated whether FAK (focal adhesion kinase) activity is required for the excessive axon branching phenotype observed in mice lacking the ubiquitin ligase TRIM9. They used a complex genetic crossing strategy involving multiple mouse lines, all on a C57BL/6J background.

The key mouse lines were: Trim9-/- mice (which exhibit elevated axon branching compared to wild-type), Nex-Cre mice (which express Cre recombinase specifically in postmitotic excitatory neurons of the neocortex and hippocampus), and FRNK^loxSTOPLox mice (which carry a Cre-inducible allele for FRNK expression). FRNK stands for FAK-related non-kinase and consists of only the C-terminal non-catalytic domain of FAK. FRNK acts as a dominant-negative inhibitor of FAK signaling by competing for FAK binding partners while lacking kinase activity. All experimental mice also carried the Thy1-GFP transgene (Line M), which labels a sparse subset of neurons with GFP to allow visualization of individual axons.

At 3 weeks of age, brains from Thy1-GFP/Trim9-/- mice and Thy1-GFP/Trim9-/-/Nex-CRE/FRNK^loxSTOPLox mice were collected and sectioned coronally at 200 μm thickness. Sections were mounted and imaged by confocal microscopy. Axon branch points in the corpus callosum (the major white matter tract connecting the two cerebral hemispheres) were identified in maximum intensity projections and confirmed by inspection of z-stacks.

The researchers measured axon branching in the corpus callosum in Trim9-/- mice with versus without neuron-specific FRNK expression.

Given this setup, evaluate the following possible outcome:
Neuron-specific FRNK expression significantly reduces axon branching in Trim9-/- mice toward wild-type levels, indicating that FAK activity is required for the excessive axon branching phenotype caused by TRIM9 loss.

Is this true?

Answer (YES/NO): YES